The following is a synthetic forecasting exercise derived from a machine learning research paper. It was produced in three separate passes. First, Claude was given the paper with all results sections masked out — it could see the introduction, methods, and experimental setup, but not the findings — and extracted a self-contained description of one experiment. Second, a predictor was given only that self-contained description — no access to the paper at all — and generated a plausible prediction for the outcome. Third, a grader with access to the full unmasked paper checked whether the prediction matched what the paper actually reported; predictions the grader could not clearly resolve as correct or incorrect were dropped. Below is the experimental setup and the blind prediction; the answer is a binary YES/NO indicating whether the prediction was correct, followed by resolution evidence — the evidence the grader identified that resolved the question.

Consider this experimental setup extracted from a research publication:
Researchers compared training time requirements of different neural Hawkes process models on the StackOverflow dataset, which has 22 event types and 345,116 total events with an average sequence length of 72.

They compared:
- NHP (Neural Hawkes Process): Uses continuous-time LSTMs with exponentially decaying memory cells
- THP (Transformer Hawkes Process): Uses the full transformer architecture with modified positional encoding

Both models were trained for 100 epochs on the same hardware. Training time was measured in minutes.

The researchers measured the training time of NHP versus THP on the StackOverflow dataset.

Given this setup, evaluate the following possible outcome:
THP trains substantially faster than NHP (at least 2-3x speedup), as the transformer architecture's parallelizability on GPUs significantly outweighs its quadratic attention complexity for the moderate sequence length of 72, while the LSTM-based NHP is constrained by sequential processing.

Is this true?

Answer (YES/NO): YES